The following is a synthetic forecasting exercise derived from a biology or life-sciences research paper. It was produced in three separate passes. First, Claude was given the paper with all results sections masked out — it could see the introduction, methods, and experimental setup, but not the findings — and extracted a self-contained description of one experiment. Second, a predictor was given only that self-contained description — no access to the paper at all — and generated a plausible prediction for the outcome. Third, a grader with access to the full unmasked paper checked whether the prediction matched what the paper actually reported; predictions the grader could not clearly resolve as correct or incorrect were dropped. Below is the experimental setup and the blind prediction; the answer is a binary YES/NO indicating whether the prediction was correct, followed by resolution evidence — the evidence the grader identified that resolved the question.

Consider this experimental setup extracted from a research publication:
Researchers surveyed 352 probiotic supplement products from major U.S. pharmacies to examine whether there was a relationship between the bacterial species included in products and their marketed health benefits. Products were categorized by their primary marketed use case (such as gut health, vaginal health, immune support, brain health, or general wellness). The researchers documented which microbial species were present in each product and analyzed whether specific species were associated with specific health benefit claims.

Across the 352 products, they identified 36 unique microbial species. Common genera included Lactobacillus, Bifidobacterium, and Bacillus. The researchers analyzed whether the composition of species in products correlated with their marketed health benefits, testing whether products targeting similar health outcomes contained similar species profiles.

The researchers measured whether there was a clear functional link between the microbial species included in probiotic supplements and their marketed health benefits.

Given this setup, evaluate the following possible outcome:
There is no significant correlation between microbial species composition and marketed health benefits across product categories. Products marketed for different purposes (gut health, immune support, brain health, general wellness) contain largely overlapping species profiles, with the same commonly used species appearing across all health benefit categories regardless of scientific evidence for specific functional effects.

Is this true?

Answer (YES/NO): YES